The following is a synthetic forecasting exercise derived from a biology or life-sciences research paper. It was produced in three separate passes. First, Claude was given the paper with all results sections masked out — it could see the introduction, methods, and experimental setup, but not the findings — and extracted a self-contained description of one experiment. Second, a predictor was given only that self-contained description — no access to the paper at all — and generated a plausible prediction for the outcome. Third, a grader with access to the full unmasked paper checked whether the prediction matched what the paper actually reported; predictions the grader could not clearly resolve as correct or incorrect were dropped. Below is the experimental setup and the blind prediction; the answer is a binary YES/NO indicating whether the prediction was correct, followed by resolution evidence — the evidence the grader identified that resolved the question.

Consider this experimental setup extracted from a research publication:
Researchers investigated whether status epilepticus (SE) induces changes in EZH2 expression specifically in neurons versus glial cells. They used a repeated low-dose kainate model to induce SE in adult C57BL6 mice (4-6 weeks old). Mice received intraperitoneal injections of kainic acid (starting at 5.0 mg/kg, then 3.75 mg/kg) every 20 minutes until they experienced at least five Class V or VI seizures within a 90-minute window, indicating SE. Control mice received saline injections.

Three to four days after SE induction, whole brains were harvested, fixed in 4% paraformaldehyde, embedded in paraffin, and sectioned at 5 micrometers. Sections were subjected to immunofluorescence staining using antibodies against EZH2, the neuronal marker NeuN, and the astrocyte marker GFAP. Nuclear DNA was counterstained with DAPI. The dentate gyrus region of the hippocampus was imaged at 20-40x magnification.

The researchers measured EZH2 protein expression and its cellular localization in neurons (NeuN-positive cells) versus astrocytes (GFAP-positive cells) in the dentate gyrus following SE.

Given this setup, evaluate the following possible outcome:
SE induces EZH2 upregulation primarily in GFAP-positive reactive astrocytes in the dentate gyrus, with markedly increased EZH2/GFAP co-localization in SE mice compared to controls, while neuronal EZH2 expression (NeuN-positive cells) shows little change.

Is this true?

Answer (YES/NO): NO